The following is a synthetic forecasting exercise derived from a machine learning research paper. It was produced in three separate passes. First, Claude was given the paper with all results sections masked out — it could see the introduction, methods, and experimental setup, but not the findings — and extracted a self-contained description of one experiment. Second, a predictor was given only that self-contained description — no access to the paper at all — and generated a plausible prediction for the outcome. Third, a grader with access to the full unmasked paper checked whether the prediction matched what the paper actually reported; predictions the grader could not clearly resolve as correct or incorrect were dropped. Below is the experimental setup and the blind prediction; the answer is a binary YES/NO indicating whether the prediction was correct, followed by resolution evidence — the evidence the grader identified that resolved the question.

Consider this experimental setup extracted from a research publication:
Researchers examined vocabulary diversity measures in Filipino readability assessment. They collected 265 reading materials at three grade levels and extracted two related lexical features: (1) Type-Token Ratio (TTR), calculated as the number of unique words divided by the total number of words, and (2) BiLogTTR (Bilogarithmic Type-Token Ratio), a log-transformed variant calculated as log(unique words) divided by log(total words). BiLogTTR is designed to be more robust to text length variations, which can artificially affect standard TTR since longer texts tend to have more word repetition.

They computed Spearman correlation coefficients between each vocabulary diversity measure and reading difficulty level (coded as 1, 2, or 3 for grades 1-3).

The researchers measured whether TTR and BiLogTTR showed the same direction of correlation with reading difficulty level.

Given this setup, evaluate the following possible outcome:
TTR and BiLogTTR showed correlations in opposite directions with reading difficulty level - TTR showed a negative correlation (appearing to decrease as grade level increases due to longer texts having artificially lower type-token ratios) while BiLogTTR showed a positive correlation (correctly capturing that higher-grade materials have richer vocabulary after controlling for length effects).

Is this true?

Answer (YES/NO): NO